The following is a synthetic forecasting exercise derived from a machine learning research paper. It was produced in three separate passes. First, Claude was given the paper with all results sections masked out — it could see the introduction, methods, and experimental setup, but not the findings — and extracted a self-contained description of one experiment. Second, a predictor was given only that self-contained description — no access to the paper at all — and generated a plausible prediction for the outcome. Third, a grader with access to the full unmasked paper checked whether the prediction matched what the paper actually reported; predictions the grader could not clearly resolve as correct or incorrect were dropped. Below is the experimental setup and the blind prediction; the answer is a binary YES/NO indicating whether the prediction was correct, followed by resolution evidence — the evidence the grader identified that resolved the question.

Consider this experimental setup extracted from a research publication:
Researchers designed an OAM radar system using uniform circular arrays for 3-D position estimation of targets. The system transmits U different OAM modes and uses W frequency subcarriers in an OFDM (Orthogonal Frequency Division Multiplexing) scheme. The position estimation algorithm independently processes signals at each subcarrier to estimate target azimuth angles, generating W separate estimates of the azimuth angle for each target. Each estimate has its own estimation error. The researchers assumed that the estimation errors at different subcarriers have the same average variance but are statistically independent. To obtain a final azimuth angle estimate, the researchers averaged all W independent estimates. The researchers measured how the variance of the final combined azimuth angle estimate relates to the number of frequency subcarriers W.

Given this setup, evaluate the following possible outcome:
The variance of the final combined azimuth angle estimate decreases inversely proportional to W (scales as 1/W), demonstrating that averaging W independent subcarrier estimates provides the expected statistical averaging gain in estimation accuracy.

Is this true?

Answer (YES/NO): YES